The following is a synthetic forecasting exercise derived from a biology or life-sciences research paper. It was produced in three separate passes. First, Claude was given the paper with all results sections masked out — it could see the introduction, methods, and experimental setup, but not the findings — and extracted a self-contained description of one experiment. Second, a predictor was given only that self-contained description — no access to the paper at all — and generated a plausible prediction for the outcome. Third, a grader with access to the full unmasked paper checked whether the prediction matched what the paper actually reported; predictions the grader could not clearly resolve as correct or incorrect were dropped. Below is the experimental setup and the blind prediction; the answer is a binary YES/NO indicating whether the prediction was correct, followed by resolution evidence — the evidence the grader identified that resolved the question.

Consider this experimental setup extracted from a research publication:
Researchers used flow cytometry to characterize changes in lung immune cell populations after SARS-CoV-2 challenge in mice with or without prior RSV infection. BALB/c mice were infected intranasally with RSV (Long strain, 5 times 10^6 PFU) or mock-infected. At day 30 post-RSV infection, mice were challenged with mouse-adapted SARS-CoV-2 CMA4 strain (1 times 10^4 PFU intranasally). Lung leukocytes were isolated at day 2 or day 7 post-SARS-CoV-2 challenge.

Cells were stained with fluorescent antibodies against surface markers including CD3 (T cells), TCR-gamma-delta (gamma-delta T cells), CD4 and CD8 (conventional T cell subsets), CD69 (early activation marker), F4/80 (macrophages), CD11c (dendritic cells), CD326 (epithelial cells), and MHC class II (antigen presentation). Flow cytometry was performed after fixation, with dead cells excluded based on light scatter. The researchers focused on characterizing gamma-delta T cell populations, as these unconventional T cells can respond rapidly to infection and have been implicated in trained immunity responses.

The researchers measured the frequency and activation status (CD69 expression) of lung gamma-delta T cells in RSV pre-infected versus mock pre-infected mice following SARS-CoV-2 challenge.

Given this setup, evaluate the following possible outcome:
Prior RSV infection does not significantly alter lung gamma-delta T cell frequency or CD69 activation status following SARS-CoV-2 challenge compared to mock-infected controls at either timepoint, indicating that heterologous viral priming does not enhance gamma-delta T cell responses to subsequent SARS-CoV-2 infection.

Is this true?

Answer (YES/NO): NO